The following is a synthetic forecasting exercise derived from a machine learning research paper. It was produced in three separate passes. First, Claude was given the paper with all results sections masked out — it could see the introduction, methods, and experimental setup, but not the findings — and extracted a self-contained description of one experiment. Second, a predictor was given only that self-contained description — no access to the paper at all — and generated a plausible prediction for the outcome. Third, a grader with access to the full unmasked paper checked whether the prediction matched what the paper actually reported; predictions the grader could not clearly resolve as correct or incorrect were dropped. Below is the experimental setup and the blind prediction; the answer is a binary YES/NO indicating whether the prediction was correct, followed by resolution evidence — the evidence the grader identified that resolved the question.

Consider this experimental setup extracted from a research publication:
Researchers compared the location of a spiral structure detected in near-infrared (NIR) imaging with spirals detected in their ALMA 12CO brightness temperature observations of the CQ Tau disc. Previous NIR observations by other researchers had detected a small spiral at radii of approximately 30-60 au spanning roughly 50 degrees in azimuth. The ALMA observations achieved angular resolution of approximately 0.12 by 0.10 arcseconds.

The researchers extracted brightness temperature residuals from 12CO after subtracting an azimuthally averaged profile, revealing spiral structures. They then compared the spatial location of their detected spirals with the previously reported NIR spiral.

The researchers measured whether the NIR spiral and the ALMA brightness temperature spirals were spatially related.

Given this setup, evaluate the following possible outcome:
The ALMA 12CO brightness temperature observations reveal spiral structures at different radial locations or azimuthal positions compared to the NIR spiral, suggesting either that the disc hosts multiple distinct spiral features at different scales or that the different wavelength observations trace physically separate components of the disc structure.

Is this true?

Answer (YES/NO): NO